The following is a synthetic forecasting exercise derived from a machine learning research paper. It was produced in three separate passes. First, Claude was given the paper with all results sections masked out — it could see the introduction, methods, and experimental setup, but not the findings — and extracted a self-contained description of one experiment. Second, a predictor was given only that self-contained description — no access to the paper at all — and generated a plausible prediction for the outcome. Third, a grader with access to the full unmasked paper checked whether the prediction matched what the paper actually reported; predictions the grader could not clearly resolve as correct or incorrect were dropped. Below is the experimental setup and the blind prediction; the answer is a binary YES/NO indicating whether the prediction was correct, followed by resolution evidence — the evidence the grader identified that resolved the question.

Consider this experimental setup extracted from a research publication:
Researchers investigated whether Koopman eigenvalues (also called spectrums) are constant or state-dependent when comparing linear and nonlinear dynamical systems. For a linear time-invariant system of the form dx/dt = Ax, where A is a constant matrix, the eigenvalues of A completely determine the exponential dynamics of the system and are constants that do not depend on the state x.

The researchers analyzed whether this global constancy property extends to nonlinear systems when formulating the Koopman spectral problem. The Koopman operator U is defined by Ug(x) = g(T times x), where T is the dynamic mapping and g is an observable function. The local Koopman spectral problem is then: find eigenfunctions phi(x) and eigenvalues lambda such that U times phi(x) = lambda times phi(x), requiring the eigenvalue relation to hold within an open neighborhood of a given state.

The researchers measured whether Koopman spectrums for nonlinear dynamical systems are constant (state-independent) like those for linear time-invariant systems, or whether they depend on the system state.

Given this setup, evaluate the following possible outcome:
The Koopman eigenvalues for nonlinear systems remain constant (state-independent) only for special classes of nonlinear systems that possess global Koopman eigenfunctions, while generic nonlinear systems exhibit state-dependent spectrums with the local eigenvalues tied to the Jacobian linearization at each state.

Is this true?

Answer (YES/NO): NO